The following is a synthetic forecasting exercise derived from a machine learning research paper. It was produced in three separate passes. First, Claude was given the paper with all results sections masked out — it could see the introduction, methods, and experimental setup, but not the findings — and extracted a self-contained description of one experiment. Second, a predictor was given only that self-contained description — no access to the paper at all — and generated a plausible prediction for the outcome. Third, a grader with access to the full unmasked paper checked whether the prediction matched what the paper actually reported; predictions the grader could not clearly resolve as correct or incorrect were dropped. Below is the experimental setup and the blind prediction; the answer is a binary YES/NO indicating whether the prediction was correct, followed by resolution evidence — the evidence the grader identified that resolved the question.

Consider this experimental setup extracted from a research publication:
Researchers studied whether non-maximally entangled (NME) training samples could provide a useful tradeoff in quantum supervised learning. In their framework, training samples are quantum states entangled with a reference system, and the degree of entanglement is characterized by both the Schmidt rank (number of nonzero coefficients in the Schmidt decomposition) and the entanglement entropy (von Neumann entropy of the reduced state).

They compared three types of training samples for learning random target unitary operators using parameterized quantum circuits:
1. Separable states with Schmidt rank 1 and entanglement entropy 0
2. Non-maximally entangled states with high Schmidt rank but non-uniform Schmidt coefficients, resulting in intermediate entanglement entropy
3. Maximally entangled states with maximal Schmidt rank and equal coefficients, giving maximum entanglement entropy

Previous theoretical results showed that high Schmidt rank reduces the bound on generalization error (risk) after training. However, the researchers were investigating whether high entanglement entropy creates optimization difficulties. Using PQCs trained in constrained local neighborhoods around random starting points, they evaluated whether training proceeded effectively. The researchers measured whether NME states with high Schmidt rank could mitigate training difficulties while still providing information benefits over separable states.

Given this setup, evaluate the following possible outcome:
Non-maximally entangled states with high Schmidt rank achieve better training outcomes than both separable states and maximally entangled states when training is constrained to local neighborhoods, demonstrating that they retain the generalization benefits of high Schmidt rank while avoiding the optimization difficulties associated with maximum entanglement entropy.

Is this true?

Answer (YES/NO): NO